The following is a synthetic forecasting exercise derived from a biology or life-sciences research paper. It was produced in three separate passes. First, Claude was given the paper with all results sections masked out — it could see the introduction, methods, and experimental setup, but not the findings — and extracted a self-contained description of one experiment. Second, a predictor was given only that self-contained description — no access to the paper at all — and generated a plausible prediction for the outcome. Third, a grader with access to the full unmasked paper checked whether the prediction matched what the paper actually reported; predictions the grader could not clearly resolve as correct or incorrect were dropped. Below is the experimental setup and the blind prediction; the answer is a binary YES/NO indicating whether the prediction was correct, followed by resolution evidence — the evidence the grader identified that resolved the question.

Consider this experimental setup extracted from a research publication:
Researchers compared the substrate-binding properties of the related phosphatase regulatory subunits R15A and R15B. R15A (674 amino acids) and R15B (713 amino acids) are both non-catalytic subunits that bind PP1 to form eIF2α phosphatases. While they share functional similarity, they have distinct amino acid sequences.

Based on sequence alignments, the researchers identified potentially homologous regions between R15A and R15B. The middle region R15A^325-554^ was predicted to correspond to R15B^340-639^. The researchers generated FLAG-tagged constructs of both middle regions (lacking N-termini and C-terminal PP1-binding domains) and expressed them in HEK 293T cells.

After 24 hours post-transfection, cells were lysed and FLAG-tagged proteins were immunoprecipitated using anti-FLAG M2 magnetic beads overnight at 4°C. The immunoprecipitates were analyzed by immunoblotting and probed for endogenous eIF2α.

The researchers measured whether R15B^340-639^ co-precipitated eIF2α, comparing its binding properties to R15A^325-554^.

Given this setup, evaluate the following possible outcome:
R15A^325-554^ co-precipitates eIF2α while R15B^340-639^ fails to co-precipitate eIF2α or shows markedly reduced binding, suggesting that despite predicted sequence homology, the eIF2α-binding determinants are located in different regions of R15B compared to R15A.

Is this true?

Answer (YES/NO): NO